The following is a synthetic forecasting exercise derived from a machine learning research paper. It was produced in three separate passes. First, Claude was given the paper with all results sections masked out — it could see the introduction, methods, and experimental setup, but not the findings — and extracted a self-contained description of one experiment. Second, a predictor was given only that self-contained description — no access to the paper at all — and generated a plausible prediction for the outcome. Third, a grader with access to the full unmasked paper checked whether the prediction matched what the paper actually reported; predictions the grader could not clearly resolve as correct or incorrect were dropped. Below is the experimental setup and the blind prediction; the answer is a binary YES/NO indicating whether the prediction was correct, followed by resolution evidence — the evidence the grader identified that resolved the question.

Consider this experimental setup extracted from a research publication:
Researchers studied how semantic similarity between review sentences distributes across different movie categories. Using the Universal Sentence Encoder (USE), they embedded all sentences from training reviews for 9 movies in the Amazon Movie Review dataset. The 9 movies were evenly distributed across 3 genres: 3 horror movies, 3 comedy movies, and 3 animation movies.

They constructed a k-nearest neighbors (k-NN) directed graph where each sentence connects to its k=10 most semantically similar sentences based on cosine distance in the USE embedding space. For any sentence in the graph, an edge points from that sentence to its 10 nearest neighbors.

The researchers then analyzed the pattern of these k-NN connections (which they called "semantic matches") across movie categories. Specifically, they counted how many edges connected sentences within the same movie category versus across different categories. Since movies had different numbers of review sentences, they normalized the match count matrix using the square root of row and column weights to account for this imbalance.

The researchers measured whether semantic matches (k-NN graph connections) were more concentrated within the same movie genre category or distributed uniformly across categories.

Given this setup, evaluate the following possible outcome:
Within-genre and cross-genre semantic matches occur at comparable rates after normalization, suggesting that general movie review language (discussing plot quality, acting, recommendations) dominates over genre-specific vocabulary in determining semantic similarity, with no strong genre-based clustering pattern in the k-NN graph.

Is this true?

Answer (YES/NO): NO